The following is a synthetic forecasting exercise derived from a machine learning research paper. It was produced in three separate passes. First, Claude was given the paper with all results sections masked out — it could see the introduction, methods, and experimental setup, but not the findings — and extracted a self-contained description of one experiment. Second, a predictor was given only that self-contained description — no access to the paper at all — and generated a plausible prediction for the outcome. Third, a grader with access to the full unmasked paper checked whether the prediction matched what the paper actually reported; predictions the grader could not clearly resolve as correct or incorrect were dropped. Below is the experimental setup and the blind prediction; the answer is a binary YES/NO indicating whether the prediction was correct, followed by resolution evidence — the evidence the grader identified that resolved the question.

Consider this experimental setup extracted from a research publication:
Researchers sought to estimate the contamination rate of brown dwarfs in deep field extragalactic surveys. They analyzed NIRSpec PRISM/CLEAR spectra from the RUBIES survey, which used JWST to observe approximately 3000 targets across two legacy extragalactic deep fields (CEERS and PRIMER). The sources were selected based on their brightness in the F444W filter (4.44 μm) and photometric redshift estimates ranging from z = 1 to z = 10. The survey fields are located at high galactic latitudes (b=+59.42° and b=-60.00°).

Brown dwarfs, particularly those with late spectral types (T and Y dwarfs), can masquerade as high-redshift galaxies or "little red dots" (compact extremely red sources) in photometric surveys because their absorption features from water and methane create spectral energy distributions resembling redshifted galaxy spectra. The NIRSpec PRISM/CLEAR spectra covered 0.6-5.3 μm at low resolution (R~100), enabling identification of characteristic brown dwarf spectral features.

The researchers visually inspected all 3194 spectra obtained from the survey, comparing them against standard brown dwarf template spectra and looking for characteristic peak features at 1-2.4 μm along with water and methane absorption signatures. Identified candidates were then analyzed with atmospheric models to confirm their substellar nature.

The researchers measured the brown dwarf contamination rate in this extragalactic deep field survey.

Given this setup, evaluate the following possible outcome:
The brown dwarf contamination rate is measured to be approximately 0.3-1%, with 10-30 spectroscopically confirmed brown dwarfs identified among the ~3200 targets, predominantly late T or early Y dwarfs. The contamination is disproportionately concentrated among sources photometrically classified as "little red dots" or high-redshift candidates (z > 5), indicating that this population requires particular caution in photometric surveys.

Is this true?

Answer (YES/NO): NO